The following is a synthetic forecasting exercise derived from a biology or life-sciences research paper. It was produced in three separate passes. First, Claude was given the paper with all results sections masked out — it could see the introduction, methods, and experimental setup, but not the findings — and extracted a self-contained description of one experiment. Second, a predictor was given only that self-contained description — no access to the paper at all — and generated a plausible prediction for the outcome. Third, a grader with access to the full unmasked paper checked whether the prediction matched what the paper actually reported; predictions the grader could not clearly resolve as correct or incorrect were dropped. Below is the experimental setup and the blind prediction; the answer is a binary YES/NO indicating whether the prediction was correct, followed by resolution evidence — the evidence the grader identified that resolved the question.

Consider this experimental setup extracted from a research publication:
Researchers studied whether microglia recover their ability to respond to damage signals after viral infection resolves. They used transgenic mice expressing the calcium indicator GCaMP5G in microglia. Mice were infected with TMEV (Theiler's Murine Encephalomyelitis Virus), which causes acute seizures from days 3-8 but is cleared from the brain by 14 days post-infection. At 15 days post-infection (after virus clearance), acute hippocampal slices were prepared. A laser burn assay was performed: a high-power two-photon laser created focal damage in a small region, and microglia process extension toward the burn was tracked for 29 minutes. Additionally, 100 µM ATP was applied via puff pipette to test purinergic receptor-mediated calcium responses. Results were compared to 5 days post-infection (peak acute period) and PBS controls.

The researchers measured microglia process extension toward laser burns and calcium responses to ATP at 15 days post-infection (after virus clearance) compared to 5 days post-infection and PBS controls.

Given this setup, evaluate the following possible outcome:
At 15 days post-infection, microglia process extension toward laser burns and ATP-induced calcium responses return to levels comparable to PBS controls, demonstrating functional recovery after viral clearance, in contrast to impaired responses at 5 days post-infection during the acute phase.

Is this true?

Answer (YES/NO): NO